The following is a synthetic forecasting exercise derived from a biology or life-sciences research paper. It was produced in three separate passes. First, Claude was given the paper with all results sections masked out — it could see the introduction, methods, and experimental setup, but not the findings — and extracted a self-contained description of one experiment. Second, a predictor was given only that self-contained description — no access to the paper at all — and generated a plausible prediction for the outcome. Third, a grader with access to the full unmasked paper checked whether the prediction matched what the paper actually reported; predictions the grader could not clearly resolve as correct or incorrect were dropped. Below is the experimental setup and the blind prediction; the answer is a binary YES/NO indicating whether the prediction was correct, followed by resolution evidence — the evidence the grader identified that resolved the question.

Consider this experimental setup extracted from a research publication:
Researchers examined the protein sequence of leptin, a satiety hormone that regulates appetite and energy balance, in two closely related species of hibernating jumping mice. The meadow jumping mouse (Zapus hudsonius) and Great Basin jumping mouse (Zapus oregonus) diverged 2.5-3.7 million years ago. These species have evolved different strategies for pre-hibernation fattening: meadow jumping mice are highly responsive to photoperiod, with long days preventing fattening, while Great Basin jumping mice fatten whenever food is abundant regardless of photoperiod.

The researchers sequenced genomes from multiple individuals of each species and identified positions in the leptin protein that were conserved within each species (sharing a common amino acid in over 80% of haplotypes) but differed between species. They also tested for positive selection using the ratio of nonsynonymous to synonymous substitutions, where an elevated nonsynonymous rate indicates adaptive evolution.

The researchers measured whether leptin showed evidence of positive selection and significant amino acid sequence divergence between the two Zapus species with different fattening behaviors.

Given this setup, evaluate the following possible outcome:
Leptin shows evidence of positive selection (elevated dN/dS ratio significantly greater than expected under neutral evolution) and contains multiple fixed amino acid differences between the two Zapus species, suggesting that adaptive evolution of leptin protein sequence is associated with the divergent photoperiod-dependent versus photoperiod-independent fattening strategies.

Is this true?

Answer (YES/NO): YES